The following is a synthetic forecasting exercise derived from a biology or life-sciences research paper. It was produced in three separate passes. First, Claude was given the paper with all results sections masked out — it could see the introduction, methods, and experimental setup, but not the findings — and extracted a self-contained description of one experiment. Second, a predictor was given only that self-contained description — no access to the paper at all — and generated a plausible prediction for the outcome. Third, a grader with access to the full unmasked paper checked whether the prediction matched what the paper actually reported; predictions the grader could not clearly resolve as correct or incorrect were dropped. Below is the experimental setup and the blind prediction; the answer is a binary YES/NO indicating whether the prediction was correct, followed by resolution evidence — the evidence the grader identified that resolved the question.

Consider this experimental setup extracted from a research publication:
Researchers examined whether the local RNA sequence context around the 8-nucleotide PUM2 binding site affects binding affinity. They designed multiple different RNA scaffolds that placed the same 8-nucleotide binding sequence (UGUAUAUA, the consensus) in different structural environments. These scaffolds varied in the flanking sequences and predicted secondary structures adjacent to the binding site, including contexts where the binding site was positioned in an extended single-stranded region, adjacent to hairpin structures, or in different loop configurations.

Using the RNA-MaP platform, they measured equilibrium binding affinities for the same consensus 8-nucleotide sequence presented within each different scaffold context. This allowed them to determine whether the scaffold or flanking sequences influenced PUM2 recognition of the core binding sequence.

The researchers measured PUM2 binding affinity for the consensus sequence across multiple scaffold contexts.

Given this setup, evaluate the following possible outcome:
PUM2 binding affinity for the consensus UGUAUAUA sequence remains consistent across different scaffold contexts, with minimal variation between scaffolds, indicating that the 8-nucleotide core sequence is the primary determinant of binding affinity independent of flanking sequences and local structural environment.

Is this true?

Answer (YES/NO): NO